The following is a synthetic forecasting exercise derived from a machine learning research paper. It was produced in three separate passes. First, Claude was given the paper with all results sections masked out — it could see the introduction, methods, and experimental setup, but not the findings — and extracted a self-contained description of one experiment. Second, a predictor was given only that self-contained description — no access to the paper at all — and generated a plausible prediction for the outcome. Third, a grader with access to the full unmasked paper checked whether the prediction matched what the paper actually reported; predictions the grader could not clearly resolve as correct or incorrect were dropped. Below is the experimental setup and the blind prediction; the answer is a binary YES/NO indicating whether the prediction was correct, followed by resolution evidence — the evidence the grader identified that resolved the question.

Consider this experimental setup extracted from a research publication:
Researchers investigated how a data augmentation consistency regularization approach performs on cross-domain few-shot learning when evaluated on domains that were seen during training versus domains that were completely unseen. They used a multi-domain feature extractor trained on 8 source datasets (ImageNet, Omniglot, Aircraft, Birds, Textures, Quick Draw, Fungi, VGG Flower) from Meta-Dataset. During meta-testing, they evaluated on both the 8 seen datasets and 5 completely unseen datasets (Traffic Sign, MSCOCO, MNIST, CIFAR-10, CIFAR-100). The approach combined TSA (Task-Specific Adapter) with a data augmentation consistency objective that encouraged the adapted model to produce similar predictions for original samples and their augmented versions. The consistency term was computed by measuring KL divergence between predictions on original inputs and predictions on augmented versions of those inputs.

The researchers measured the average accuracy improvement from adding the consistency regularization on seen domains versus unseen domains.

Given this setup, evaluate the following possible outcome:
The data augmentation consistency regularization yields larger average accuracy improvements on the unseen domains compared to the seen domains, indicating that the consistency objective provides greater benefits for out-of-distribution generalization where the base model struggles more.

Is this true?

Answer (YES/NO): YES